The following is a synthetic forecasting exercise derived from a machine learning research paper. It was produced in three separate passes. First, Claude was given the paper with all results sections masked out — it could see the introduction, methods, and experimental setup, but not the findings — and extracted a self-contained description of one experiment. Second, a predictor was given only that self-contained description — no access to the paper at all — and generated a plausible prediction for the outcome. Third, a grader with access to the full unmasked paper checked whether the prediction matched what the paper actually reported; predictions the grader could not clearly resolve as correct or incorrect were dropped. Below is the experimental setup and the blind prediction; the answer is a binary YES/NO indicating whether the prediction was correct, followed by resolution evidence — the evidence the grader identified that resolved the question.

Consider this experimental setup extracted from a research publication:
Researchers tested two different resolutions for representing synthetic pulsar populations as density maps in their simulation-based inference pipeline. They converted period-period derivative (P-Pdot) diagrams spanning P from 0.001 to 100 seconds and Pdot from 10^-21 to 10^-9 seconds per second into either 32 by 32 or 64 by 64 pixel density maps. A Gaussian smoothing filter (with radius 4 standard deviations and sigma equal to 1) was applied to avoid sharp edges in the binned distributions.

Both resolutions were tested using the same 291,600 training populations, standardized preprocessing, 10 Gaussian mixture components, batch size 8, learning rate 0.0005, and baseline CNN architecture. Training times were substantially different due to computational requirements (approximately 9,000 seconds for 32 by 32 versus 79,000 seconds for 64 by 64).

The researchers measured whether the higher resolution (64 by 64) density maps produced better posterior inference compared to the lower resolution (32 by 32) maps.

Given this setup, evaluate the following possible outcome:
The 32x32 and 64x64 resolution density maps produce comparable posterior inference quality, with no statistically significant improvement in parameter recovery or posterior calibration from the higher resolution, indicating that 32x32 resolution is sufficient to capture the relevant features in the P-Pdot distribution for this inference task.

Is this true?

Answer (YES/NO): YES